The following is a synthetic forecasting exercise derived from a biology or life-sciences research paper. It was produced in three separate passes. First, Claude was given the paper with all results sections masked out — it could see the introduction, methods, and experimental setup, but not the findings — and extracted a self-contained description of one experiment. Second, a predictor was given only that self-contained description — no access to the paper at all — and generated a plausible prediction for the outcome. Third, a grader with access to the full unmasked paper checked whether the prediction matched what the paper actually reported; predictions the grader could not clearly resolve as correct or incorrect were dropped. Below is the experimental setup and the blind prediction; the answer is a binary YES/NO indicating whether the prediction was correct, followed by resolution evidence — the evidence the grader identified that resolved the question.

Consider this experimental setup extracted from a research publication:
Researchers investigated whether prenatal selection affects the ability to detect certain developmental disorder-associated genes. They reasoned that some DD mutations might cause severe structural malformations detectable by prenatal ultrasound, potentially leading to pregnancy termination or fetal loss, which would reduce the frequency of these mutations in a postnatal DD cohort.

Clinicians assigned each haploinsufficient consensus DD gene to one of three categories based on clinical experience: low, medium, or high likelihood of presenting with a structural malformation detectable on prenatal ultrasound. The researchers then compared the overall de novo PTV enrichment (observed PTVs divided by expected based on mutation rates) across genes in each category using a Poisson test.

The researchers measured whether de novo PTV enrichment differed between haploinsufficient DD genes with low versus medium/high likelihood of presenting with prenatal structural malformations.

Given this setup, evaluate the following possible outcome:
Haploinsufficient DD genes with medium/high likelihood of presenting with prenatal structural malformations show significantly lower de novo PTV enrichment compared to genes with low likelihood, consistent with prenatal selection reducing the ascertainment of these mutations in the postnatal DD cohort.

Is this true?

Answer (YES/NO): YES